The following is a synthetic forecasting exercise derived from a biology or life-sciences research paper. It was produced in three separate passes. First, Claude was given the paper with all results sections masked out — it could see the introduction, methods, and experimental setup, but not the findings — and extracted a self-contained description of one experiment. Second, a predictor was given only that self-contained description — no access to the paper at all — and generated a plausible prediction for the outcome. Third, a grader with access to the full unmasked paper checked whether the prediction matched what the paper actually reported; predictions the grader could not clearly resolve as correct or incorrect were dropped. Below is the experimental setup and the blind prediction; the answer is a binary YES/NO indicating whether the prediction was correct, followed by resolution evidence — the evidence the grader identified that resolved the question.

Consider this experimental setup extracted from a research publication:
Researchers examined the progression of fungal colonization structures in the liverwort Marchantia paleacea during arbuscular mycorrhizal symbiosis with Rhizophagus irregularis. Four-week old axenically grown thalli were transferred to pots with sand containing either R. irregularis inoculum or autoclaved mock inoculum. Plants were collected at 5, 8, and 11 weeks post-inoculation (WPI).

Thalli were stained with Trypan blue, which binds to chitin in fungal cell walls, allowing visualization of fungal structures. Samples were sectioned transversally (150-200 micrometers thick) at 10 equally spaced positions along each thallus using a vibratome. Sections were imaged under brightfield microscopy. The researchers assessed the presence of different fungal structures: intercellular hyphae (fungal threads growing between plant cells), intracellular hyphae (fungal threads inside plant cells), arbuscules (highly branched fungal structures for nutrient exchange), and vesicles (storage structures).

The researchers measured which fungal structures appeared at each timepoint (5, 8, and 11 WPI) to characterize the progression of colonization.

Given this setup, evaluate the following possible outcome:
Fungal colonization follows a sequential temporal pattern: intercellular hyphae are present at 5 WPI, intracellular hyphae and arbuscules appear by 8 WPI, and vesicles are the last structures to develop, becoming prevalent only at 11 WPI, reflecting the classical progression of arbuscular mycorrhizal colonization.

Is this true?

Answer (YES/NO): NO